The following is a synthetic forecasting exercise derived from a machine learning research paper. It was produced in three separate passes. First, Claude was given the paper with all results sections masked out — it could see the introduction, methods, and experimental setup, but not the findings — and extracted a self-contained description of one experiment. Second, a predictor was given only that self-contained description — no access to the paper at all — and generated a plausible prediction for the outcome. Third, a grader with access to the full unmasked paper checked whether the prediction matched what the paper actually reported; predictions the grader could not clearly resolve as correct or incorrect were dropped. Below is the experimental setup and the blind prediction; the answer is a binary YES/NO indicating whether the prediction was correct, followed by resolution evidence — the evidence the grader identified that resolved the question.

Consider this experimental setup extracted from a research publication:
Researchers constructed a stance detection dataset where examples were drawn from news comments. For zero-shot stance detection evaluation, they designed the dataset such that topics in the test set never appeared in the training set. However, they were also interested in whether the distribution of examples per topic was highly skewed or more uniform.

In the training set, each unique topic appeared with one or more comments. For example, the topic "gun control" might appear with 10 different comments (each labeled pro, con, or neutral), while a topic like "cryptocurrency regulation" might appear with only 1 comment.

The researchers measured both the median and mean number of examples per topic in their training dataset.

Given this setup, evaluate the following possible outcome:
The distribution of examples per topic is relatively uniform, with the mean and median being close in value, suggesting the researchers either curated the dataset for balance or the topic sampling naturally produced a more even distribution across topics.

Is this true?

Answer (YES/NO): NO